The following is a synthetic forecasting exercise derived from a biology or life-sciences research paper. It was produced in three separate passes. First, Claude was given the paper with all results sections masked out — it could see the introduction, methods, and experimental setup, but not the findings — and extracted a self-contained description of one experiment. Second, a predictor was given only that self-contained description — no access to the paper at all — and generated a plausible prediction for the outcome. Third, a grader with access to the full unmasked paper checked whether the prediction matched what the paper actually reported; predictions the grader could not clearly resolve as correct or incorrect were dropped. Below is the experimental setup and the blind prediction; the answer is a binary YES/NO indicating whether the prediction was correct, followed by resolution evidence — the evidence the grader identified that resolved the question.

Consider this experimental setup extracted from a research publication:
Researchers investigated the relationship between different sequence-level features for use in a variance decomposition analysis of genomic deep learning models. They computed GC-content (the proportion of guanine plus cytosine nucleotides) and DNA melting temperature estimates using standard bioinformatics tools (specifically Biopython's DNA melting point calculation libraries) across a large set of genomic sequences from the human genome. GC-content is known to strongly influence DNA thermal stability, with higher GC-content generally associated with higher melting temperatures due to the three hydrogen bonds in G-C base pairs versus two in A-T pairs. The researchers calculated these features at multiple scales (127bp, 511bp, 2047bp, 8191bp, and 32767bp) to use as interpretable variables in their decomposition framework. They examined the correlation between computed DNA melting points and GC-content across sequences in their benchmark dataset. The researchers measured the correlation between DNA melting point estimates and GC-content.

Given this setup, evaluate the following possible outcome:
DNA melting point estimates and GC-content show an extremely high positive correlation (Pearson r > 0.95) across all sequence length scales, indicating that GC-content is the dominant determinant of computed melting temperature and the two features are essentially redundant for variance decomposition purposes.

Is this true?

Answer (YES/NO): YES